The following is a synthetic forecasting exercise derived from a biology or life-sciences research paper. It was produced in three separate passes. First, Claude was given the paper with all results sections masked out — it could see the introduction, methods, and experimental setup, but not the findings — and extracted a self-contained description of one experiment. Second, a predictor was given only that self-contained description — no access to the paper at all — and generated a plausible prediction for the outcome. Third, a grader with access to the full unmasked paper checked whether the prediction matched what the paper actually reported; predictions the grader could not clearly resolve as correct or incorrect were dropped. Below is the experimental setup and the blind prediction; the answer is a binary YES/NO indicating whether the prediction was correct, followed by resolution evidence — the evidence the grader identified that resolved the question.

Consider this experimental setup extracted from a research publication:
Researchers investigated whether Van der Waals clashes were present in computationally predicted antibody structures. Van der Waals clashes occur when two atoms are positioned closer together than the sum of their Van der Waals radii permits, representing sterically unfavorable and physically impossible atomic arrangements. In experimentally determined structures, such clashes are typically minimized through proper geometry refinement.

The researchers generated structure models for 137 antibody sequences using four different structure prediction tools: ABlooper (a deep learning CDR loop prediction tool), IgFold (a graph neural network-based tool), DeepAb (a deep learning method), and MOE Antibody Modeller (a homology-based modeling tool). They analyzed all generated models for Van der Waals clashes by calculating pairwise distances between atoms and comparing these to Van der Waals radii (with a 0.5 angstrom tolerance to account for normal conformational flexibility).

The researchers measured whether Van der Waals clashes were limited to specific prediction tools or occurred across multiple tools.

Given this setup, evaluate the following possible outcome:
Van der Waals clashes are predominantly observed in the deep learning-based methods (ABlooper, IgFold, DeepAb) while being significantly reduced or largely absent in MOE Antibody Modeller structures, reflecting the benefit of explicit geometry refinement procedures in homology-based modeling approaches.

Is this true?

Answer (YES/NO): NO